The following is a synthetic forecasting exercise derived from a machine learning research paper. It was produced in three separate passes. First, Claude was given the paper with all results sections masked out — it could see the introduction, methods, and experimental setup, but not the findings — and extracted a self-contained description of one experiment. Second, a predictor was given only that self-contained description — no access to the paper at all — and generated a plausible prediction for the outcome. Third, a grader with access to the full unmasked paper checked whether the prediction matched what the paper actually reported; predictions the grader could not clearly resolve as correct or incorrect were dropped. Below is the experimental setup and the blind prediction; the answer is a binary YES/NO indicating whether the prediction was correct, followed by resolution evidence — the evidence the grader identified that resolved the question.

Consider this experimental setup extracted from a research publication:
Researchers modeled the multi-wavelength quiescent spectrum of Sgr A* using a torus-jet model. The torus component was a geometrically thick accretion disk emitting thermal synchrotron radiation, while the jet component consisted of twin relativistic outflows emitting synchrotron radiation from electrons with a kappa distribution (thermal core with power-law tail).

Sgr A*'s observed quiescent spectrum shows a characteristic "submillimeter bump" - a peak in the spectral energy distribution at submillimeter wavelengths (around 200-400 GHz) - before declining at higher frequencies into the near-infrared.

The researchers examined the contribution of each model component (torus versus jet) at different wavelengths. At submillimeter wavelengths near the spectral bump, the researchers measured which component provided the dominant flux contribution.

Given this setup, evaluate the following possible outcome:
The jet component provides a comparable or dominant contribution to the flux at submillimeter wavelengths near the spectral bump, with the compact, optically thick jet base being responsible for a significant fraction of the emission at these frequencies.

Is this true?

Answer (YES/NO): NO